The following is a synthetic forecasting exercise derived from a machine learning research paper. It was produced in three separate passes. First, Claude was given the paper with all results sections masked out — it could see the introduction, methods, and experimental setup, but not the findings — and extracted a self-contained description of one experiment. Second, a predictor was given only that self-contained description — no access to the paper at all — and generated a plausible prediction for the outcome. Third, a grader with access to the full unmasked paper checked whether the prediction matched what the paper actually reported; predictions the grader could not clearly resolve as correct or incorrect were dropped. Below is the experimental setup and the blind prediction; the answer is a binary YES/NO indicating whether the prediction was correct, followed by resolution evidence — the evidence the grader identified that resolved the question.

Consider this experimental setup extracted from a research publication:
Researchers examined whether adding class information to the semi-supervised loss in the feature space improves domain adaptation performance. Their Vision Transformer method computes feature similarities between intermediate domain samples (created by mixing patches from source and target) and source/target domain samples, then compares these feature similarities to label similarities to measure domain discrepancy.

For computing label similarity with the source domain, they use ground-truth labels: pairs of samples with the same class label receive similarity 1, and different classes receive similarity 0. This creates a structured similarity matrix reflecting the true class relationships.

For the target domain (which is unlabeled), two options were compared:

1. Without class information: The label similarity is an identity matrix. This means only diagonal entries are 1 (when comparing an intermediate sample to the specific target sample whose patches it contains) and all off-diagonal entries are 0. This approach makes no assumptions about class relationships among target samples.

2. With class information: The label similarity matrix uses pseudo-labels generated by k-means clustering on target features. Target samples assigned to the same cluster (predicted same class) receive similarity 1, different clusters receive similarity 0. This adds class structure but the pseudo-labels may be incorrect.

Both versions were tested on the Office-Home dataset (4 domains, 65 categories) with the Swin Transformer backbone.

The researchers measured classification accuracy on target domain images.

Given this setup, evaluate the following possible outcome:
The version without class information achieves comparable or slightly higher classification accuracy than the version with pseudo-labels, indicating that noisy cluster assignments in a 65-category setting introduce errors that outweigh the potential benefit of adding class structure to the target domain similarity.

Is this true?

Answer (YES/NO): NO